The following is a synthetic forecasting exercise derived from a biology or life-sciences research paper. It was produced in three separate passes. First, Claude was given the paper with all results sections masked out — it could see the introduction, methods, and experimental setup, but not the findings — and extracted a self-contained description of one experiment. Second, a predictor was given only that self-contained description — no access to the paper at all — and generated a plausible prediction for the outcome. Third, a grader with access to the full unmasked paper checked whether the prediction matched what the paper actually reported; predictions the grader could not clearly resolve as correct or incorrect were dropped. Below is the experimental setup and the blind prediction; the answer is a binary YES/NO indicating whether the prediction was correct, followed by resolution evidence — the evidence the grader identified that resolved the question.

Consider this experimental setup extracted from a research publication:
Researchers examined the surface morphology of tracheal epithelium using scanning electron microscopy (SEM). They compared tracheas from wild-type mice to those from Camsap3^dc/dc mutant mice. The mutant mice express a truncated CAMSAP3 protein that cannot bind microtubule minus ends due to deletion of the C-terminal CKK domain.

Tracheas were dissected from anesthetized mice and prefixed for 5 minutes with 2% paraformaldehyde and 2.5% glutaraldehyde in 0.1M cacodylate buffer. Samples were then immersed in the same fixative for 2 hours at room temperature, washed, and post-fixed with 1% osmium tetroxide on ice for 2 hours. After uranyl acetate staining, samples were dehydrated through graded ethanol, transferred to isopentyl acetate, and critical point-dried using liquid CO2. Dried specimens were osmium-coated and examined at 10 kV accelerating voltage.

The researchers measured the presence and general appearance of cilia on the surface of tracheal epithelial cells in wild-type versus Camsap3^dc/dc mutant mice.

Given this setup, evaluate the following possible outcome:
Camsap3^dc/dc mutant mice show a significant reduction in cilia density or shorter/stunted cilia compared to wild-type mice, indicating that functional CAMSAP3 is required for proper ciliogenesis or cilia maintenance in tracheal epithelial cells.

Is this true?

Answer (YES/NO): NO